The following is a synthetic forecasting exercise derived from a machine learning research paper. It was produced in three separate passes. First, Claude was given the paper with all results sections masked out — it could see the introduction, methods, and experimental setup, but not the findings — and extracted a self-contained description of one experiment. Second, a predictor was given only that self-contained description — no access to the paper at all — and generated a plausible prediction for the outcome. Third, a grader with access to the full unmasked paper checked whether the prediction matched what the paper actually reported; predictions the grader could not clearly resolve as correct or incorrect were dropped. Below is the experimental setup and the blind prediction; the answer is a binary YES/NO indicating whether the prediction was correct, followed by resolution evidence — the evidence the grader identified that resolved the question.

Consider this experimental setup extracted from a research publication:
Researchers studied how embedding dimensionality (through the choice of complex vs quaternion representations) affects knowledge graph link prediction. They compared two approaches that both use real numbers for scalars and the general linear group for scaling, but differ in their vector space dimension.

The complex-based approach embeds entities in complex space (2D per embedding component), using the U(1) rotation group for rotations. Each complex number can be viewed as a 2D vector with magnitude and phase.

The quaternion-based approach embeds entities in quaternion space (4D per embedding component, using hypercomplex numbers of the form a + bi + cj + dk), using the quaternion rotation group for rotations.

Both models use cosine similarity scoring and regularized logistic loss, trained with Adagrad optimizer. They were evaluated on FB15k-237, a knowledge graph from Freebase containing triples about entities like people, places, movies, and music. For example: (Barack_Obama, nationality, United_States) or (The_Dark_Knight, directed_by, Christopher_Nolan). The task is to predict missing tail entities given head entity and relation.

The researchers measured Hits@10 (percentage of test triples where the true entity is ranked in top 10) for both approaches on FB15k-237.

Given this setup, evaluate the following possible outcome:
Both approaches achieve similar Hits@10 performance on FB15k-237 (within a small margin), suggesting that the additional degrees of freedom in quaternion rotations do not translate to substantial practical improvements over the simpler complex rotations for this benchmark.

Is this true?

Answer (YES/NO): YES